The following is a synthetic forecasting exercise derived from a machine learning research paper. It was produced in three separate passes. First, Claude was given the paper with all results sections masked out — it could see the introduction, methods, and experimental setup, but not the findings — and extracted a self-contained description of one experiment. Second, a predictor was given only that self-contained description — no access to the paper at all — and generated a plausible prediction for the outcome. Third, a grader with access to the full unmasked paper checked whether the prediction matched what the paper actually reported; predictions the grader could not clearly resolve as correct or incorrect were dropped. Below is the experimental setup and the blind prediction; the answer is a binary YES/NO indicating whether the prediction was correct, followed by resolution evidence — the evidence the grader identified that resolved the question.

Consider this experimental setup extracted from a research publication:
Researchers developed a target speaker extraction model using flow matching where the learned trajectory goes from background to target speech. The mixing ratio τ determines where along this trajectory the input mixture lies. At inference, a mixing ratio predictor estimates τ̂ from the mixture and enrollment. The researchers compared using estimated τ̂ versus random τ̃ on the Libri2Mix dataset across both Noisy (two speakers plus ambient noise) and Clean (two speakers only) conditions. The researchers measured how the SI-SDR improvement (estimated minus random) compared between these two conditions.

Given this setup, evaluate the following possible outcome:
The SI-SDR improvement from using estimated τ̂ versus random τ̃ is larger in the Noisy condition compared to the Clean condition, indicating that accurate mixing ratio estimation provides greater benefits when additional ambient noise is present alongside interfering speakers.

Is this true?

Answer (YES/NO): NO